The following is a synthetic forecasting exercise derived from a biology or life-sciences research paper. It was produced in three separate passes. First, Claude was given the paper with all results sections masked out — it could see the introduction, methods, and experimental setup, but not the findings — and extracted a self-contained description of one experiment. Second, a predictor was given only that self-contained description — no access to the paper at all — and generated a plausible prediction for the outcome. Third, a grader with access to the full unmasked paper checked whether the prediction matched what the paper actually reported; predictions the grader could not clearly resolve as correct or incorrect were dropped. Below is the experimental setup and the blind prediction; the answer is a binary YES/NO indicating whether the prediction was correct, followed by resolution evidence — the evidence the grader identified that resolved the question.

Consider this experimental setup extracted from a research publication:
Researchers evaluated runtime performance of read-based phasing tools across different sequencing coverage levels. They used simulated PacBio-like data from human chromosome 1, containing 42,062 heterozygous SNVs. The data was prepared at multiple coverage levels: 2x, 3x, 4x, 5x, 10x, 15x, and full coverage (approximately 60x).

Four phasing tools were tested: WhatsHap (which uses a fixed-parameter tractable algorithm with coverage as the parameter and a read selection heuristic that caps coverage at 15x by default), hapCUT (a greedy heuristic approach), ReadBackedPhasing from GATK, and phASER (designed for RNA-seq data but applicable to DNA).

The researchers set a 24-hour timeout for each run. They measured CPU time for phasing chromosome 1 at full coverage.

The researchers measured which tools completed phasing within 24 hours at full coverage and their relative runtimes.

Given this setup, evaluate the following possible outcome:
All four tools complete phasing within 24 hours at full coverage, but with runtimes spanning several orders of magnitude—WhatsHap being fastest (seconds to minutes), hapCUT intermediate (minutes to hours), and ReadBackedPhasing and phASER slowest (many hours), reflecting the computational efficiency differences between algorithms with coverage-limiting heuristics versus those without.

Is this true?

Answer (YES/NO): NO